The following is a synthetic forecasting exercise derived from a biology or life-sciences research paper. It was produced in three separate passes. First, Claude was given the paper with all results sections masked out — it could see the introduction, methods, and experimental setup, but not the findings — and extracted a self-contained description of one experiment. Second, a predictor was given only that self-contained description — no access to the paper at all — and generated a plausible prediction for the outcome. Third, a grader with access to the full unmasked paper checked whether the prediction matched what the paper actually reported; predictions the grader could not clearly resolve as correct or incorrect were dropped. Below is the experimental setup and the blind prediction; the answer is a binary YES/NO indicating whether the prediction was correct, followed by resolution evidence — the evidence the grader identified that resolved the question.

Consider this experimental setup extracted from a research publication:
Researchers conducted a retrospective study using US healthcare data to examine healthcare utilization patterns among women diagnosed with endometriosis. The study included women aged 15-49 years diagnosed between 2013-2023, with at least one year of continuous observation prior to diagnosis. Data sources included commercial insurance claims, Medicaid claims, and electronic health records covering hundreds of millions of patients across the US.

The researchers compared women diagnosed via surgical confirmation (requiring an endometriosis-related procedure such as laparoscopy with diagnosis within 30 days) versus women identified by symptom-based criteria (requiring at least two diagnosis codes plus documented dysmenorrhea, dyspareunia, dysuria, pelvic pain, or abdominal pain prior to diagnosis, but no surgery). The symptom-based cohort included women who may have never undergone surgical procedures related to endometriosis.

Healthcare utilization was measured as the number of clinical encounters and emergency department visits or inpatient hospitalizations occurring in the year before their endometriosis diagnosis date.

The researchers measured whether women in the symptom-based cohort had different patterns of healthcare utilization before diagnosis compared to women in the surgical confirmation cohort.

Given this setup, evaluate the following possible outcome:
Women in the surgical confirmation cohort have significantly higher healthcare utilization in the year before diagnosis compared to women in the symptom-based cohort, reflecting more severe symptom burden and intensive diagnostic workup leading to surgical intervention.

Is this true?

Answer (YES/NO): NO